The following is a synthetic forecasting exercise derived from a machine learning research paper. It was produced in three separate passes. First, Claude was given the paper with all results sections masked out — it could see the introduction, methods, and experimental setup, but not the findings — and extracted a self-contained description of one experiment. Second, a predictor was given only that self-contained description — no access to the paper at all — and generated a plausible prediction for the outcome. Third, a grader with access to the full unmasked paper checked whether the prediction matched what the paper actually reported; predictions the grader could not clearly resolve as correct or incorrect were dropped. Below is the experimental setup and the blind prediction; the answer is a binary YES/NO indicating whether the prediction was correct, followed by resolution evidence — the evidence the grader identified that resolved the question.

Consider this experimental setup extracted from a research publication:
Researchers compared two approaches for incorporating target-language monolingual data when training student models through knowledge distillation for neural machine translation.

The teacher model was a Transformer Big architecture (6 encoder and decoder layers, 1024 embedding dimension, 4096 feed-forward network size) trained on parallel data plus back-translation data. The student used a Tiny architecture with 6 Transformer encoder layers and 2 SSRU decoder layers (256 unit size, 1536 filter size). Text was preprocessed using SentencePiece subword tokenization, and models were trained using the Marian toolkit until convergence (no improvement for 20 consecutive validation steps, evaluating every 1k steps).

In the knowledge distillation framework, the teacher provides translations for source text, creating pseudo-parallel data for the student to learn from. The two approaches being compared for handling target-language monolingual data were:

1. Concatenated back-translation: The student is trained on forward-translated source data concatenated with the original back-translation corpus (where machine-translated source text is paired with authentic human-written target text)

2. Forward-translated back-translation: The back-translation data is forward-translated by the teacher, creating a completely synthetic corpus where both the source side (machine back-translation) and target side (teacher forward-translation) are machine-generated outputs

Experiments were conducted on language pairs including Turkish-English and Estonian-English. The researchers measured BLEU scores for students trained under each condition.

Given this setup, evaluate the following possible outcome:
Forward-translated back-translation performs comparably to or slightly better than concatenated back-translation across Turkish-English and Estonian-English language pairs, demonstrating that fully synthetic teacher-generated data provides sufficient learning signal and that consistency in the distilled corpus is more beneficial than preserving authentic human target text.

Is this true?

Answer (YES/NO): YES